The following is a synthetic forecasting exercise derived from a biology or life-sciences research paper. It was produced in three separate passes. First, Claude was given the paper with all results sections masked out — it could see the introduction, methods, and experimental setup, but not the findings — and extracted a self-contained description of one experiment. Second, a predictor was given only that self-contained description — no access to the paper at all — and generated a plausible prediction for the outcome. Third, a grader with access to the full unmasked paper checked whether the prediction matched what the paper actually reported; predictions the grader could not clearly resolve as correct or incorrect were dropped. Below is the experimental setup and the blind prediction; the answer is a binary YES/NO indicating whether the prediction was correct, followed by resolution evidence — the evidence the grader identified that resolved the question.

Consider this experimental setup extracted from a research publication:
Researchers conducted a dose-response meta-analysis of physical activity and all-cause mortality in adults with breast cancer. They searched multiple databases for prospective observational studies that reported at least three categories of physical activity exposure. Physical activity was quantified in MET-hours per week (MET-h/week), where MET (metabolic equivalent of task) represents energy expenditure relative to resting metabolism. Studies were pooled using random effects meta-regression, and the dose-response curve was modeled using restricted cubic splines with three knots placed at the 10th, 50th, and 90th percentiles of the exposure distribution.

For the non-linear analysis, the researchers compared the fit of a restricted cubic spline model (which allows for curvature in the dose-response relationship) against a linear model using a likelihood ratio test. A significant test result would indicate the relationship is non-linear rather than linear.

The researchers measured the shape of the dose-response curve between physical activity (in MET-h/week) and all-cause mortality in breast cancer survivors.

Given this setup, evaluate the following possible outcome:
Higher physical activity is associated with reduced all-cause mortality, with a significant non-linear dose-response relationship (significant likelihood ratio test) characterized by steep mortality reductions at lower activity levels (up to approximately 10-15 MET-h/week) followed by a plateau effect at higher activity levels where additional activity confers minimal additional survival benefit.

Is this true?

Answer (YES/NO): NO